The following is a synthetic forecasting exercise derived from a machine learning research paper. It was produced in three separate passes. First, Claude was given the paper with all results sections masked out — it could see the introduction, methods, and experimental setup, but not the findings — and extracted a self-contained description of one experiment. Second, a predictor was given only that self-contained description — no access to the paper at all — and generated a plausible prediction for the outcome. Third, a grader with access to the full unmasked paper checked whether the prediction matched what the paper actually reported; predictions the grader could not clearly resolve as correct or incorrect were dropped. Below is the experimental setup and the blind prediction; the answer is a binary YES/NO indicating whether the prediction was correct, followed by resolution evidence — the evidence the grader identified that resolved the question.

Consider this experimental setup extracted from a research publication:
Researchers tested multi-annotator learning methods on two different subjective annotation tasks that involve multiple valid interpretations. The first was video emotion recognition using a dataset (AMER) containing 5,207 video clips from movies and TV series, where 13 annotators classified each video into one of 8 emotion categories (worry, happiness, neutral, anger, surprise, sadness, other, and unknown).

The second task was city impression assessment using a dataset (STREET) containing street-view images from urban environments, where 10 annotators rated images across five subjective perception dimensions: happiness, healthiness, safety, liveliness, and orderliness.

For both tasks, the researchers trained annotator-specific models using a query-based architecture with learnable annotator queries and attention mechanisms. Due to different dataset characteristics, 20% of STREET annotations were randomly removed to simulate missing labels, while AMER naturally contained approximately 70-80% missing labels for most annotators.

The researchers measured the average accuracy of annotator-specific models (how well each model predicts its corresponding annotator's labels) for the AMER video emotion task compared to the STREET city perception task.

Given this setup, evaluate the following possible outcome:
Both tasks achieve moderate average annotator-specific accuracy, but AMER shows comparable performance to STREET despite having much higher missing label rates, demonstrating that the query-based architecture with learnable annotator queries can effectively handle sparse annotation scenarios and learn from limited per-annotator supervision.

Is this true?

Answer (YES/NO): NO